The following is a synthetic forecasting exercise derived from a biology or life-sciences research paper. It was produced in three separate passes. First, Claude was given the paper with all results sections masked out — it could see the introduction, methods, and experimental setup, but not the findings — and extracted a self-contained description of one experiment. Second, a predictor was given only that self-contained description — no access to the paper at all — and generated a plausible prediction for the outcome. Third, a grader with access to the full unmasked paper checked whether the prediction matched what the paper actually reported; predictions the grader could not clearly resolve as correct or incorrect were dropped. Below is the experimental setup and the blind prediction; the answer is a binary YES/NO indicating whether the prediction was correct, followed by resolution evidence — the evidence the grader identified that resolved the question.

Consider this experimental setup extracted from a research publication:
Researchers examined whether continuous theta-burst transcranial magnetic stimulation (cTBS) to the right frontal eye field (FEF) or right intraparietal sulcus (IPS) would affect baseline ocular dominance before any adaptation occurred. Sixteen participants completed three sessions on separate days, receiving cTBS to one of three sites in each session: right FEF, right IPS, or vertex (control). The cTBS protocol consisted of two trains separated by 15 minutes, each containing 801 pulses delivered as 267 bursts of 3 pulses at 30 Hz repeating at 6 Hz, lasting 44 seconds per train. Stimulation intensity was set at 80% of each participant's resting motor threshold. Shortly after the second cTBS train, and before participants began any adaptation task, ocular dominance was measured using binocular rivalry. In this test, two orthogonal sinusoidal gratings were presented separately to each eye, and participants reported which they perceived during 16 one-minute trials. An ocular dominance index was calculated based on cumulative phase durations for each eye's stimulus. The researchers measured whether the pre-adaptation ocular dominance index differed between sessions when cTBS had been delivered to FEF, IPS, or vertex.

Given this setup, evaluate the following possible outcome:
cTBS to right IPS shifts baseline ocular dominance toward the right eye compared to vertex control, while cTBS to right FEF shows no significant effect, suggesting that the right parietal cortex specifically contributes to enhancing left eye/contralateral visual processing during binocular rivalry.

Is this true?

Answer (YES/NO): NO